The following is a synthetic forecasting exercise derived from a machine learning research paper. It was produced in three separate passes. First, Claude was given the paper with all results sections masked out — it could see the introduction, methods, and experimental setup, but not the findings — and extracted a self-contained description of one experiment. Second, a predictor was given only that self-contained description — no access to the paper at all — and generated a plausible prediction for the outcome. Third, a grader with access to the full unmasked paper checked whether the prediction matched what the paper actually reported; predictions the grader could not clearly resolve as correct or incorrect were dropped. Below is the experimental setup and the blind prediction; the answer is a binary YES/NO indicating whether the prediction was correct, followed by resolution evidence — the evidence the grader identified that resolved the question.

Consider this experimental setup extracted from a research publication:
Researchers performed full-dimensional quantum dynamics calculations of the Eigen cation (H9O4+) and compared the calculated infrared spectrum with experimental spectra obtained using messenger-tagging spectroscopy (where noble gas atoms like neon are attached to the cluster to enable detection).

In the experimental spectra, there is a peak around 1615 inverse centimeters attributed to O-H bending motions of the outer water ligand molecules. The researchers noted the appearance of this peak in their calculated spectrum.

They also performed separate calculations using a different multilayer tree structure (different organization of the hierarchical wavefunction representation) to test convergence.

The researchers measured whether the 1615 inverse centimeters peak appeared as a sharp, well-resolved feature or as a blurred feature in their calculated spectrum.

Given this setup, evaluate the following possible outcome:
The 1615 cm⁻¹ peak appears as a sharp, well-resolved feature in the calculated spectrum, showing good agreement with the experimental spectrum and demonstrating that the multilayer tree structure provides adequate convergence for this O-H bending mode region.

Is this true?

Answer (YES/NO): NO